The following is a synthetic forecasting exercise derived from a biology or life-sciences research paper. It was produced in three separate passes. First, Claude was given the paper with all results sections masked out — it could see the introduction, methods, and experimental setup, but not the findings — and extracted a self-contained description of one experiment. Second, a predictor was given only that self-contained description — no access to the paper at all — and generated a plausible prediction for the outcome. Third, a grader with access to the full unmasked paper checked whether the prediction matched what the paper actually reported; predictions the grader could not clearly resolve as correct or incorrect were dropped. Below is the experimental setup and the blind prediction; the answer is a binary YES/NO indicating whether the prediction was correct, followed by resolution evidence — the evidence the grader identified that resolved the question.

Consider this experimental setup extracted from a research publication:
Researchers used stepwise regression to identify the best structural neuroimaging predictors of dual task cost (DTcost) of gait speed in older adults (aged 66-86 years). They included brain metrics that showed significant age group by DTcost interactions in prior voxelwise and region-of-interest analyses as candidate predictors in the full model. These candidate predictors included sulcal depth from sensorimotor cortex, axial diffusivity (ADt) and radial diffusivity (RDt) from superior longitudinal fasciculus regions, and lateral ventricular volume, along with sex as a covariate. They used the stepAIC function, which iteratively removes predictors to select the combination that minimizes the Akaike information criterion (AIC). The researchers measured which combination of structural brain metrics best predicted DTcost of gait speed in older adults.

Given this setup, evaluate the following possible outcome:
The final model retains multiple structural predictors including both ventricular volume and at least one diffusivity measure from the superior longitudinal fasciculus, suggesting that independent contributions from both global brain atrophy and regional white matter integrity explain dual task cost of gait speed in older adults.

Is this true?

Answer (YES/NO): NO